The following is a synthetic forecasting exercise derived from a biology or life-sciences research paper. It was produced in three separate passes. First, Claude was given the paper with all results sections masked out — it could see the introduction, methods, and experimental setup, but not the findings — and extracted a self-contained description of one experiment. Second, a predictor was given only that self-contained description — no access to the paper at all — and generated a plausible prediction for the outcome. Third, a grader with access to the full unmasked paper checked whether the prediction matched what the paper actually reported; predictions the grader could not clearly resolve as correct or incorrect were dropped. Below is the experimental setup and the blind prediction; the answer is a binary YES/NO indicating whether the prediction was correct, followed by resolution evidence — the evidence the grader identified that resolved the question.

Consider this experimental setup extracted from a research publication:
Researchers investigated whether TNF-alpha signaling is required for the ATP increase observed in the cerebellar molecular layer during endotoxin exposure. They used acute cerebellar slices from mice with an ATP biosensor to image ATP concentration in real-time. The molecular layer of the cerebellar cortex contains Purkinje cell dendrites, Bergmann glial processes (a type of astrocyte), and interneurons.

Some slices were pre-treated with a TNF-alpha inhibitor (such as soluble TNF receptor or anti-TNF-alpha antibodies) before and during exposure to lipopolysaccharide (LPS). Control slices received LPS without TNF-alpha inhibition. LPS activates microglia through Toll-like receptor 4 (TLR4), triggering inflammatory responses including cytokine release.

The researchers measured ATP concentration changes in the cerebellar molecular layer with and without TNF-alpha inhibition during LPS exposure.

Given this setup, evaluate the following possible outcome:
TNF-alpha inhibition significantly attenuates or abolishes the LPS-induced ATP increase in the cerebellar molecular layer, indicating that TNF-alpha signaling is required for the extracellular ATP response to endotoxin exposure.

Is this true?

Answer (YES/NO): YES